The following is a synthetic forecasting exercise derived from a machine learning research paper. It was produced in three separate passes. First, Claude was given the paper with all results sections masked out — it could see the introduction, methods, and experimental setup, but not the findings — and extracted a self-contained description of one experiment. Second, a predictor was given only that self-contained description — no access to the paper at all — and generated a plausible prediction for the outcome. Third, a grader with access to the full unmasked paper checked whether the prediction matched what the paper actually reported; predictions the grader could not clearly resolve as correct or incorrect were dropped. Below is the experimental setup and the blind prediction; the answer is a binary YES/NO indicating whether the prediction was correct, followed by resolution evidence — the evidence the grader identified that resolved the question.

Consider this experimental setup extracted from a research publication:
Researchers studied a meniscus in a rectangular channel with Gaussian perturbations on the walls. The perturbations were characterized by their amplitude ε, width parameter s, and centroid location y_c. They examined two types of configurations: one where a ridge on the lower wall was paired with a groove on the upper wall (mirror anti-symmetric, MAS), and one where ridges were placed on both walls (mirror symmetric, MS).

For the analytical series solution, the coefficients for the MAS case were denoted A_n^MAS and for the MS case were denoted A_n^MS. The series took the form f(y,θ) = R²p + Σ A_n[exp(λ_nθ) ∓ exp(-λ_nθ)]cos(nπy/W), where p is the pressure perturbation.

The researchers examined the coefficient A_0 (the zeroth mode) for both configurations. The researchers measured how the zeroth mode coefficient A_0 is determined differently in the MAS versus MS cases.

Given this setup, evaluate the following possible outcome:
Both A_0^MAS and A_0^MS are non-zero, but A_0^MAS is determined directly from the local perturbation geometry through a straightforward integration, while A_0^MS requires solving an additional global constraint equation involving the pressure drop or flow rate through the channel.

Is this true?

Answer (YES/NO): NO